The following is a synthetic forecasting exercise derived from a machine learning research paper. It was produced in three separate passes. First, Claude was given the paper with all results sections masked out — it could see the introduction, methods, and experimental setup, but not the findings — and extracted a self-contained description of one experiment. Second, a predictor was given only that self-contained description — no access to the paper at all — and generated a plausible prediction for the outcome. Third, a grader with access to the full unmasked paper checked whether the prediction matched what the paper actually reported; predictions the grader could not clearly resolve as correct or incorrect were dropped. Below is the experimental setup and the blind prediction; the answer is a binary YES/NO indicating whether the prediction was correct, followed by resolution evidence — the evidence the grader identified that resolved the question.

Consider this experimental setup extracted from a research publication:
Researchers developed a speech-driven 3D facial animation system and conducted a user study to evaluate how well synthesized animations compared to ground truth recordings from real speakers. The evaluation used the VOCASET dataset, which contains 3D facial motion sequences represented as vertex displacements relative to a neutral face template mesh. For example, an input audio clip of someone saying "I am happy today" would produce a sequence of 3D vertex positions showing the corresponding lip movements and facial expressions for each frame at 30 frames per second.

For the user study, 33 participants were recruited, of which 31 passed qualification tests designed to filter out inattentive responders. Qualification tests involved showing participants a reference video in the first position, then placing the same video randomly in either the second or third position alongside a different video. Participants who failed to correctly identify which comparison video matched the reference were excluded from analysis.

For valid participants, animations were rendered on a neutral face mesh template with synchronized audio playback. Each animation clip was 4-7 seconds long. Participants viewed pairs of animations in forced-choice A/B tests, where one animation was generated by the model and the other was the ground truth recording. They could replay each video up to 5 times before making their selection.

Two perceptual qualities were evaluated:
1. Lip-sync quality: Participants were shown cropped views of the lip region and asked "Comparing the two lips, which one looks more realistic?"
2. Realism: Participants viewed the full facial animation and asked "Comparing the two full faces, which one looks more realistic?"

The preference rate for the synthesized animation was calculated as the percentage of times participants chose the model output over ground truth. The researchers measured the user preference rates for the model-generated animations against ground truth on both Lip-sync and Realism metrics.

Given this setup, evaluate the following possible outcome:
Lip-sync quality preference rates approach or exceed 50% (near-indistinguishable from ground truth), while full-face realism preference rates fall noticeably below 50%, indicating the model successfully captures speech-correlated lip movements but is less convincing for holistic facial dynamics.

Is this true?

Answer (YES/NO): NO